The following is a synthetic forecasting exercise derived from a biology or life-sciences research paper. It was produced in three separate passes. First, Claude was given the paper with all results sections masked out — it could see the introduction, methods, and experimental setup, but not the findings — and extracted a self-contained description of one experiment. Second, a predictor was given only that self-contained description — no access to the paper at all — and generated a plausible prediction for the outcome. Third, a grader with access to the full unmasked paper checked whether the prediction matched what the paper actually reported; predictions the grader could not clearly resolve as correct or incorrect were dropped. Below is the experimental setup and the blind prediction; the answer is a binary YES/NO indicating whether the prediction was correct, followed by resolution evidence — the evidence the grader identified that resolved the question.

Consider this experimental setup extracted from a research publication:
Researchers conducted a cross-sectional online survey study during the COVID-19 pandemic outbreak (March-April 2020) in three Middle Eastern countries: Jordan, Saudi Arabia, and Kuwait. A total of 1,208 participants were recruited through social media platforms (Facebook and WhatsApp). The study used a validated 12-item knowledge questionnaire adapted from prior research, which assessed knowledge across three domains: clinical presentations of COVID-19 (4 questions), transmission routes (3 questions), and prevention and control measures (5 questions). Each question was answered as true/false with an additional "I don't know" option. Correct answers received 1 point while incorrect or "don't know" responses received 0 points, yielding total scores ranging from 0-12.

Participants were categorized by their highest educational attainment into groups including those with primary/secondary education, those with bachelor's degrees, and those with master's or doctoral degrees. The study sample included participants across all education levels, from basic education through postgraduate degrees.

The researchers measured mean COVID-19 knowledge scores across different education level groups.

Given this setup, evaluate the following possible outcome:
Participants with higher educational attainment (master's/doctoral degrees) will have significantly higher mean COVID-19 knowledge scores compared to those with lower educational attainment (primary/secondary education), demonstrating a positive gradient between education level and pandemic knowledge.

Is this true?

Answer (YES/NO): YES